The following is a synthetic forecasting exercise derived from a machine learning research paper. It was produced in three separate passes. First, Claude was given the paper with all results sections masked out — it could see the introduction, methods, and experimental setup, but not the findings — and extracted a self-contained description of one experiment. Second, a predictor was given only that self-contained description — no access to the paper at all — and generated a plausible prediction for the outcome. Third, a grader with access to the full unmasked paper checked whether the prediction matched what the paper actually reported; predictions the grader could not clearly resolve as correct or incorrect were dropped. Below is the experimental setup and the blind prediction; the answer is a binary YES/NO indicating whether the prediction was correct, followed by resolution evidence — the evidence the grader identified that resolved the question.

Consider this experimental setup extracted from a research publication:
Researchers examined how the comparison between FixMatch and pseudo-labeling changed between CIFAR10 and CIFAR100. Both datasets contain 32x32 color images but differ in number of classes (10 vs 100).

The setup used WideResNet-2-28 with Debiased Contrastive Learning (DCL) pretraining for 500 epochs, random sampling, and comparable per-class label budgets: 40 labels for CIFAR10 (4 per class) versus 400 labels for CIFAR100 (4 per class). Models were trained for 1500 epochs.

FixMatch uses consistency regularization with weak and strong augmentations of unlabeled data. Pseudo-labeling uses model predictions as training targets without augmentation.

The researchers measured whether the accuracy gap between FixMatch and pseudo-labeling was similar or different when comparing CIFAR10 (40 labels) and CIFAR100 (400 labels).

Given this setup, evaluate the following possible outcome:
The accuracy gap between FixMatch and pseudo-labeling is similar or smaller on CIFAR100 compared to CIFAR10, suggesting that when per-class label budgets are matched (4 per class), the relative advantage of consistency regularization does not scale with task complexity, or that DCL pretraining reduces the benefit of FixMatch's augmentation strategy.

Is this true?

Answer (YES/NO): YES